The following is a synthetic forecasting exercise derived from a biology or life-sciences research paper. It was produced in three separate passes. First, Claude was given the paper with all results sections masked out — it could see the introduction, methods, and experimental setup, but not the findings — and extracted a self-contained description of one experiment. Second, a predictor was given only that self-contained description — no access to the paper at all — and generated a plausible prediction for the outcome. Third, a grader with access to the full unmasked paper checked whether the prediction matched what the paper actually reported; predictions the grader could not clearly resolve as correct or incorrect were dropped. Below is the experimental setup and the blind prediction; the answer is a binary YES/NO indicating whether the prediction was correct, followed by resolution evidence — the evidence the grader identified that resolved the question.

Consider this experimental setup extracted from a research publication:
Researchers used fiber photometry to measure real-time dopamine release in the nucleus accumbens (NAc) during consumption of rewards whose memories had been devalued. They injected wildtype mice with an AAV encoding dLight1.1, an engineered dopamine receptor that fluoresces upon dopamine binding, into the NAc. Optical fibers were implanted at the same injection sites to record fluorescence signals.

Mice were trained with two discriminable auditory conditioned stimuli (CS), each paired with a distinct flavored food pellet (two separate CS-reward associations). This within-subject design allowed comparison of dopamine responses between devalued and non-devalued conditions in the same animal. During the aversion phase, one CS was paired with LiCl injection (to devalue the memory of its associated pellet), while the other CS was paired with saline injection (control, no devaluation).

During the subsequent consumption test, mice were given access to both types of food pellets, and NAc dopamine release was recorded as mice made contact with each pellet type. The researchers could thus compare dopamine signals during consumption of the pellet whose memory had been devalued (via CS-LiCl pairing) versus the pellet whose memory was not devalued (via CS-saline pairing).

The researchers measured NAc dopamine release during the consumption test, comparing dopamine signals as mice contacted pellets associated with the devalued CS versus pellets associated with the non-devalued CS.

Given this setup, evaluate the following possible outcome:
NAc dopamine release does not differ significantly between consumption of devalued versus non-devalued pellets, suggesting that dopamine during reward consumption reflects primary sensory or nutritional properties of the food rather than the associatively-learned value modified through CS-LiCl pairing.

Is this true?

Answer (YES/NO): NO